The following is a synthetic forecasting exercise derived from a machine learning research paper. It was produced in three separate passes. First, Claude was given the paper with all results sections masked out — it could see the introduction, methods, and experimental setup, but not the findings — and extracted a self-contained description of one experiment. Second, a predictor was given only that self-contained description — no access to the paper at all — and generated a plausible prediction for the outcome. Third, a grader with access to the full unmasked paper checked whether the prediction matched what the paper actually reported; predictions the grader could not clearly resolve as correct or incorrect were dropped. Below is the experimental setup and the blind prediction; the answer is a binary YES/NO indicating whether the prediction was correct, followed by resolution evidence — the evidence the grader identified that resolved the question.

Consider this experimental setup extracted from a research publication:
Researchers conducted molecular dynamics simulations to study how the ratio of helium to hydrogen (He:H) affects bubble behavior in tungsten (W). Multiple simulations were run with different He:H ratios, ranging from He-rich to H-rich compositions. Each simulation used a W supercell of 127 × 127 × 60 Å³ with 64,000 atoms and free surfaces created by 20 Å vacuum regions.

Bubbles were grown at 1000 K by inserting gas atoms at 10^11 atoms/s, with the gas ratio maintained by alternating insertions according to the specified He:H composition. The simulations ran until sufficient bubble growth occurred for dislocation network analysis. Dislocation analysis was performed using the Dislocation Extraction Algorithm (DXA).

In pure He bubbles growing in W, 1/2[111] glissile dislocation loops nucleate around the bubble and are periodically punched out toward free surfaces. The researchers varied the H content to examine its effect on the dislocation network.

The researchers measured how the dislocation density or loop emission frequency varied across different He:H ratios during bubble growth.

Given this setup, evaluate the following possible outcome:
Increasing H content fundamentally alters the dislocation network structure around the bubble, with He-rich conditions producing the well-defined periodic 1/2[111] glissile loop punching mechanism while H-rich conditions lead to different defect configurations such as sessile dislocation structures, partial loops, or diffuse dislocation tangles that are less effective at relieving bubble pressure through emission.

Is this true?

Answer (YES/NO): YES